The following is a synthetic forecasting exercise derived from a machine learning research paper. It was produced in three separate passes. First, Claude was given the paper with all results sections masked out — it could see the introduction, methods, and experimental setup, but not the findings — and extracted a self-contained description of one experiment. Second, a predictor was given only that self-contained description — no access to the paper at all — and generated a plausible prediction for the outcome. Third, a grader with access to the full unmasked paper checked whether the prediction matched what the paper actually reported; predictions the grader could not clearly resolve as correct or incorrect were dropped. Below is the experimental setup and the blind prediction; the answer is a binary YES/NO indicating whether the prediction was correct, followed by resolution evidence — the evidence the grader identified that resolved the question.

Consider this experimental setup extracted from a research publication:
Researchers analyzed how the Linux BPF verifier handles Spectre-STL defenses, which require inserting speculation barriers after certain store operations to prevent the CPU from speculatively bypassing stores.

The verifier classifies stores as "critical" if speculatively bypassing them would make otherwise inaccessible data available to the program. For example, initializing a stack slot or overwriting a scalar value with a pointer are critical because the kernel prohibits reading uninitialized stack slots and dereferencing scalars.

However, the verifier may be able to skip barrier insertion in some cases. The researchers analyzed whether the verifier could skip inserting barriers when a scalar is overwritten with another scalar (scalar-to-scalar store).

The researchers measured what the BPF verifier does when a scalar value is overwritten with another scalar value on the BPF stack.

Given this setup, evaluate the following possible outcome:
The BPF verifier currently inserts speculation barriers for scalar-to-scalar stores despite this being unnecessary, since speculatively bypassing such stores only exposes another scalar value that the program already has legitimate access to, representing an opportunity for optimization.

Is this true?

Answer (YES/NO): YES